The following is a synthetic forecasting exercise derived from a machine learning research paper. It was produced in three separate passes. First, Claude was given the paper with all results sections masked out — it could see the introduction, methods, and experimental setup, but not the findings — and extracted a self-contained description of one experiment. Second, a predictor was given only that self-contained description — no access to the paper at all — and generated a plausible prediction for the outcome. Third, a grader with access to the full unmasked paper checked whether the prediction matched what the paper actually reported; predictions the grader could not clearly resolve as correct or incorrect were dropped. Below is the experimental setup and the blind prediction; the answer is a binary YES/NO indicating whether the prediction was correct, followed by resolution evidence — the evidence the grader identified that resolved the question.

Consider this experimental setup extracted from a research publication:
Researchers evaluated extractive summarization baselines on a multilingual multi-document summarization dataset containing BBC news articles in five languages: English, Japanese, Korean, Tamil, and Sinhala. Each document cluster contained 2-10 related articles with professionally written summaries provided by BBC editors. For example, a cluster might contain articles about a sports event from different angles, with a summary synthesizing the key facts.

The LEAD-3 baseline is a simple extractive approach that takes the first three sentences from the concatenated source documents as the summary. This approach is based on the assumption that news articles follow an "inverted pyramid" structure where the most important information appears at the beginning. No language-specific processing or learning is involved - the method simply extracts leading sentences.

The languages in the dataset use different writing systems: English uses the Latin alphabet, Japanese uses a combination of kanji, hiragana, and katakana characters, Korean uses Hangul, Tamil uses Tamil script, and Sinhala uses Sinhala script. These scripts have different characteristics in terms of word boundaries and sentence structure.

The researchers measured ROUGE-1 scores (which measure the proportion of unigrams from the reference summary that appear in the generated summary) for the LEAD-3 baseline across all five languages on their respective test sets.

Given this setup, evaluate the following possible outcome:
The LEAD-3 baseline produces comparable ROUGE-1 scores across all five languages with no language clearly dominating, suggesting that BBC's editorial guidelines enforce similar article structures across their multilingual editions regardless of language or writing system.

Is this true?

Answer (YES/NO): NO